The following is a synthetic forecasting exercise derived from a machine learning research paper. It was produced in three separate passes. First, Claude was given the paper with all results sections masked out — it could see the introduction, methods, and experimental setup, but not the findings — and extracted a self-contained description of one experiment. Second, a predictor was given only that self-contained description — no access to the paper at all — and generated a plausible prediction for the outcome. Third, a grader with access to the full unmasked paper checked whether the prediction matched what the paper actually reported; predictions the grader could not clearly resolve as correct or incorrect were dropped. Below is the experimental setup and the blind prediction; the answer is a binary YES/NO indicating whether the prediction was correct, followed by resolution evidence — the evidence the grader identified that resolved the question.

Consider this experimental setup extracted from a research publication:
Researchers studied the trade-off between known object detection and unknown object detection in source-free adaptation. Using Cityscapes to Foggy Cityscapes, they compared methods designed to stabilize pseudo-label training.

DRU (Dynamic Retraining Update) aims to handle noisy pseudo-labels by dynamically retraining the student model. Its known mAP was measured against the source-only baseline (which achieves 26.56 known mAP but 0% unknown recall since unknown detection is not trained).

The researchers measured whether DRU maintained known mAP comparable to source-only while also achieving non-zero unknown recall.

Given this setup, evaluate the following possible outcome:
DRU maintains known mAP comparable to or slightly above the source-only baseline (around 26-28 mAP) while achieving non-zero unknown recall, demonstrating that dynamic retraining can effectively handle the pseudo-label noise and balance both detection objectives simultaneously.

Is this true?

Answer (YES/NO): NO